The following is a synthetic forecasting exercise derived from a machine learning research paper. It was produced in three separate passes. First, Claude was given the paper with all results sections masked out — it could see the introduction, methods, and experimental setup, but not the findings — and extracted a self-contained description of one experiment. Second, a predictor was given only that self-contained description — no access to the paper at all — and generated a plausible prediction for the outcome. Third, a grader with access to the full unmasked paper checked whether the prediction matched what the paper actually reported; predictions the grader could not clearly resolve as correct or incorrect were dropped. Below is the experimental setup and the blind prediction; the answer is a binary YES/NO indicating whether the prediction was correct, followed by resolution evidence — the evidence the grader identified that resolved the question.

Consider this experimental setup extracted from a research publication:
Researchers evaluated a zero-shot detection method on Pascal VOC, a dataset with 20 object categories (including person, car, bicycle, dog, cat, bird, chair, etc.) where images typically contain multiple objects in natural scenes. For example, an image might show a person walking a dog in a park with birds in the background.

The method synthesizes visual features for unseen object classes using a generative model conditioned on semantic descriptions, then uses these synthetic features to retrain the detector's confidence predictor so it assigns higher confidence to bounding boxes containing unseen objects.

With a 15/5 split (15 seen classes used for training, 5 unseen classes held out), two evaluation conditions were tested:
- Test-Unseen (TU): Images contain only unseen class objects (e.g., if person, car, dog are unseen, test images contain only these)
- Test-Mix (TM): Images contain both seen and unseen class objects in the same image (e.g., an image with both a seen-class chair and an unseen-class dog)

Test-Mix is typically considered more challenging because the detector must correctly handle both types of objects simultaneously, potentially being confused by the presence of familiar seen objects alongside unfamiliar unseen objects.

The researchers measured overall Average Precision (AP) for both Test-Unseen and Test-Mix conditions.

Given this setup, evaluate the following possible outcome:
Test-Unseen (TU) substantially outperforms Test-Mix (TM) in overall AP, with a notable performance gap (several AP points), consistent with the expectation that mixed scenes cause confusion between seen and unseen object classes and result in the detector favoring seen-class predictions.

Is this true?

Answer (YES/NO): NO